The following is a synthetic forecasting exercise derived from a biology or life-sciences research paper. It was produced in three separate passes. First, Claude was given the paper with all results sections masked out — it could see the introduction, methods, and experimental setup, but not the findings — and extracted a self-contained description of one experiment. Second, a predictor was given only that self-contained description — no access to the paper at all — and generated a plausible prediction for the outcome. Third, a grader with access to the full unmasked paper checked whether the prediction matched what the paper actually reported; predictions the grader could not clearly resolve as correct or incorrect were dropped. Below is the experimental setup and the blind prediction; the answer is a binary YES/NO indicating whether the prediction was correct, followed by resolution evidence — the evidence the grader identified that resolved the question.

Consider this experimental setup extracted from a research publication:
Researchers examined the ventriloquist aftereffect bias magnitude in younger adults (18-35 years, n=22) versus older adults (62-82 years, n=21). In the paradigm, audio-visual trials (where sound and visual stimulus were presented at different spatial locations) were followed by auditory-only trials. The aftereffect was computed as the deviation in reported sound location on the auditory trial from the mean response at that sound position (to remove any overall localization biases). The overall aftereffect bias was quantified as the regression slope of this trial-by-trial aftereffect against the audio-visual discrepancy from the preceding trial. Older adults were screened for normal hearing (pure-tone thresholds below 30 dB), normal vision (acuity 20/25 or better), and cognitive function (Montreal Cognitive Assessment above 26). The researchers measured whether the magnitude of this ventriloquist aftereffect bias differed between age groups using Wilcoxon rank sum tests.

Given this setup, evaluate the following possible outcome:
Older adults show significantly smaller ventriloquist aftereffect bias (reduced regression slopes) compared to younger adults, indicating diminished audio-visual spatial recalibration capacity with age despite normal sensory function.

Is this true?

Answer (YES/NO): NO